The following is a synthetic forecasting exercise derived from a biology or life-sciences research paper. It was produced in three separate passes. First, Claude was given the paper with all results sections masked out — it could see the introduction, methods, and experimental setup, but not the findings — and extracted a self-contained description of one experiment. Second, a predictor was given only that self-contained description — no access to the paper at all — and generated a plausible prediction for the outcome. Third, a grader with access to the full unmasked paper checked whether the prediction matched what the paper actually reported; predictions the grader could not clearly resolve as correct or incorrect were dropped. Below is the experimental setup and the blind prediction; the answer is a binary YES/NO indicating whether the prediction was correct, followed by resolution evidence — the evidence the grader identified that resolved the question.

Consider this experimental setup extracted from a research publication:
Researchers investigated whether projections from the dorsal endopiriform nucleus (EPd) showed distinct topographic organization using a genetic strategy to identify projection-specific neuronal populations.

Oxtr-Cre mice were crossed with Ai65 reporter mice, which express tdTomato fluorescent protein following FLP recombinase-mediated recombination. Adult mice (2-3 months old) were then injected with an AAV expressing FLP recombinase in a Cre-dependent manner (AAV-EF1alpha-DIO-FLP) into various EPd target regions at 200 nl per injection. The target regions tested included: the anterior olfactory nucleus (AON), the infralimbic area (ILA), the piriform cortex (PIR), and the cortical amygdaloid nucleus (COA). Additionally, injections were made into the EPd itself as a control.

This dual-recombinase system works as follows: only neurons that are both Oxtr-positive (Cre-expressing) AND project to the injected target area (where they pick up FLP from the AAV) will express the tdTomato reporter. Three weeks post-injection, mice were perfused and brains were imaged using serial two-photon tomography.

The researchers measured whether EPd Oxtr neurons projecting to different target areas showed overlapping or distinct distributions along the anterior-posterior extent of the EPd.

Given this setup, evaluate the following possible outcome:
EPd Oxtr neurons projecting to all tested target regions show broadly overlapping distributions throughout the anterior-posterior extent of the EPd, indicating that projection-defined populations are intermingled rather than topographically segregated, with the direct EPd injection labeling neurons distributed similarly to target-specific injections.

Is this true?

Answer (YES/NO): NO